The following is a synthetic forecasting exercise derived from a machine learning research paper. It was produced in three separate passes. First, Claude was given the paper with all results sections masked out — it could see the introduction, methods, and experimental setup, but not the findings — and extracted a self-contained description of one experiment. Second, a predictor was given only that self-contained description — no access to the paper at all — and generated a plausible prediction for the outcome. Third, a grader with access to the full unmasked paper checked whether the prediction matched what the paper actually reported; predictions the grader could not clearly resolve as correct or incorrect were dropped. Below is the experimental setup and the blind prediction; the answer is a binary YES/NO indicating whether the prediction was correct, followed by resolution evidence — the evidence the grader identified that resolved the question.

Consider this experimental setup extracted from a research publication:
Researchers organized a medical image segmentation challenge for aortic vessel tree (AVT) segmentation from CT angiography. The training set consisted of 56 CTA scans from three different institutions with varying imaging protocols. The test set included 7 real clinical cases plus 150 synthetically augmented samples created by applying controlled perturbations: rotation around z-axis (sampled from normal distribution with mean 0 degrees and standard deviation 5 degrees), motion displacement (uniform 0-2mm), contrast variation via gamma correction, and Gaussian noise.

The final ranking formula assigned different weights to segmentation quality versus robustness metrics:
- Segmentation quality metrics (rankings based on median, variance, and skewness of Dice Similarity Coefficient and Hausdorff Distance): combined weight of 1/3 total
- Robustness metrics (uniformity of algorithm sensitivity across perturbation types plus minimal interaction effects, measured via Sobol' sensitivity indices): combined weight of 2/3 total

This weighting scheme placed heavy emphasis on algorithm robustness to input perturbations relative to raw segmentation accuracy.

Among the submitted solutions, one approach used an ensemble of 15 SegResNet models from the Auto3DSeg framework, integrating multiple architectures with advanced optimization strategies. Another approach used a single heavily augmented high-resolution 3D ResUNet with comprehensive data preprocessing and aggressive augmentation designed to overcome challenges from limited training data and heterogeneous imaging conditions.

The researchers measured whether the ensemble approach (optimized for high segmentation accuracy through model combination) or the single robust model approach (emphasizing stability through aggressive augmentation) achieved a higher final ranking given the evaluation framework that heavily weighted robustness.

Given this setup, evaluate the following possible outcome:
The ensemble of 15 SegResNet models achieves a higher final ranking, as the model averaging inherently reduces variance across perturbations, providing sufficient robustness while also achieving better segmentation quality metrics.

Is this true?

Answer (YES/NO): NO